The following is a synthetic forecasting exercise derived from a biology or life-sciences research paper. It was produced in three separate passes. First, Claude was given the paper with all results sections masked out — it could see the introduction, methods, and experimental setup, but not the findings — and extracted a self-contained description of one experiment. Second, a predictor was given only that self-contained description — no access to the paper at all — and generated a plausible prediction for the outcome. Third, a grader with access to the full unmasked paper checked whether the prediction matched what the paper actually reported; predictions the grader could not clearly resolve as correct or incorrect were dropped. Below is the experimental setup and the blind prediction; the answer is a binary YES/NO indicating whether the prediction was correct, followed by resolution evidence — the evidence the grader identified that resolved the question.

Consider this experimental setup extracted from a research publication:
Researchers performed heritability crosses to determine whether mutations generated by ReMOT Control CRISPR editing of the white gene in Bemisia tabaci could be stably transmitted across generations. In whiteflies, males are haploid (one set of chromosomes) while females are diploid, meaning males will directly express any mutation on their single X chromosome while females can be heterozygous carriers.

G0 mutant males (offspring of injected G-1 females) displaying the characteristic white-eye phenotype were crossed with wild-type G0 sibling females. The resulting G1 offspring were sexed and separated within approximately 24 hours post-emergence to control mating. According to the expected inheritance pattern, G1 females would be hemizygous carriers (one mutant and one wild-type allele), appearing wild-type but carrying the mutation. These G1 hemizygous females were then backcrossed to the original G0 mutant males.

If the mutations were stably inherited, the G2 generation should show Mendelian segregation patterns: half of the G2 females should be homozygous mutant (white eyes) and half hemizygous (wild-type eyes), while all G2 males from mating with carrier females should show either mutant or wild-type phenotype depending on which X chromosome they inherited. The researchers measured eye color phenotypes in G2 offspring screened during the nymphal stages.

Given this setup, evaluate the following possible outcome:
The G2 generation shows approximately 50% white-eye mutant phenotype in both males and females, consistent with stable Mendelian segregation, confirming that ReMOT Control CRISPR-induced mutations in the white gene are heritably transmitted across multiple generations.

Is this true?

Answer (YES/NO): NO